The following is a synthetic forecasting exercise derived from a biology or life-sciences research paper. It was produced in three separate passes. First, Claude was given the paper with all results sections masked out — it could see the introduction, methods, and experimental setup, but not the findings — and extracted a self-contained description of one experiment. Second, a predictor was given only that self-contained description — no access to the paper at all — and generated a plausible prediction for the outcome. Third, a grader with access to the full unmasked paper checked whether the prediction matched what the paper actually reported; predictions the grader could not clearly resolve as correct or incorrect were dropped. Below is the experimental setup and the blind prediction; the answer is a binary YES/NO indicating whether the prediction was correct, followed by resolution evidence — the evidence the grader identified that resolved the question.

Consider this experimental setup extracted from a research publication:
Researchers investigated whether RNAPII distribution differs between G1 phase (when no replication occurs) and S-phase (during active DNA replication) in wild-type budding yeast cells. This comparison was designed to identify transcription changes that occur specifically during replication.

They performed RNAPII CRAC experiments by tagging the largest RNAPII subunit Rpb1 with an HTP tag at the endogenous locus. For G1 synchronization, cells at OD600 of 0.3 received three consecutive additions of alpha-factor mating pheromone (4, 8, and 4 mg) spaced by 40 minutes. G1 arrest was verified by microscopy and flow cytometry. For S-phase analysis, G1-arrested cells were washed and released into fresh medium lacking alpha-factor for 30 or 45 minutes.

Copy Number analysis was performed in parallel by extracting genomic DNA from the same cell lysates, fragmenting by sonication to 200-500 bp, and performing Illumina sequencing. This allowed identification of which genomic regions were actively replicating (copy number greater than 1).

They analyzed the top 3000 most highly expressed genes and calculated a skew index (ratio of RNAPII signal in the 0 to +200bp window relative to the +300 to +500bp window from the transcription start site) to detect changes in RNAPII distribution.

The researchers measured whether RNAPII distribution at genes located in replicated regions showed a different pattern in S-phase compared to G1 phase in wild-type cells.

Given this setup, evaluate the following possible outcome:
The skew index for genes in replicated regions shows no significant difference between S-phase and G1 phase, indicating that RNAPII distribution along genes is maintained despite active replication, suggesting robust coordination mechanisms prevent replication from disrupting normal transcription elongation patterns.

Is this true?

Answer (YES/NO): YES